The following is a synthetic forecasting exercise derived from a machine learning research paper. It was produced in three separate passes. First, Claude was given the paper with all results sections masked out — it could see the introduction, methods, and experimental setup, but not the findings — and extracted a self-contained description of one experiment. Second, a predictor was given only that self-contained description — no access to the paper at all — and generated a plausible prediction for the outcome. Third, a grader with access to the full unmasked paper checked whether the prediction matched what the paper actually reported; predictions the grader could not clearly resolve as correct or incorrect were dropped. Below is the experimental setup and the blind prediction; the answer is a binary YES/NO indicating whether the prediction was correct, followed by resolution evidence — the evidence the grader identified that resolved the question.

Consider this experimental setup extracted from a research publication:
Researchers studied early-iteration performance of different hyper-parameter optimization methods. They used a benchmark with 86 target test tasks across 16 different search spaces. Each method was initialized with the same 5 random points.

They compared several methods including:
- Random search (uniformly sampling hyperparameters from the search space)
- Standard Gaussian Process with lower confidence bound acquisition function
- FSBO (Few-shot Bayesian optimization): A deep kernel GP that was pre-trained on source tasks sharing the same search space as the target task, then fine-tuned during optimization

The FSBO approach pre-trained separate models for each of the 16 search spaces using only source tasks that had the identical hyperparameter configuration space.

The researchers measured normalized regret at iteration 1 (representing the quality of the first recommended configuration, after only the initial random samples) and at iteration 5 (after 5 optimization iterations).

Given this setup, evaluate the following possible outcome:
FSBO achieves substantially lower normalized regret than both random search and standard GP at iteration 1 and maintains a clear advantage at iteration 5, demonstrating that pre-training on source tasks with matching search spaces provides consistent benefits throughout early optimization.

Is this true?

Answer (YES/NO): NO